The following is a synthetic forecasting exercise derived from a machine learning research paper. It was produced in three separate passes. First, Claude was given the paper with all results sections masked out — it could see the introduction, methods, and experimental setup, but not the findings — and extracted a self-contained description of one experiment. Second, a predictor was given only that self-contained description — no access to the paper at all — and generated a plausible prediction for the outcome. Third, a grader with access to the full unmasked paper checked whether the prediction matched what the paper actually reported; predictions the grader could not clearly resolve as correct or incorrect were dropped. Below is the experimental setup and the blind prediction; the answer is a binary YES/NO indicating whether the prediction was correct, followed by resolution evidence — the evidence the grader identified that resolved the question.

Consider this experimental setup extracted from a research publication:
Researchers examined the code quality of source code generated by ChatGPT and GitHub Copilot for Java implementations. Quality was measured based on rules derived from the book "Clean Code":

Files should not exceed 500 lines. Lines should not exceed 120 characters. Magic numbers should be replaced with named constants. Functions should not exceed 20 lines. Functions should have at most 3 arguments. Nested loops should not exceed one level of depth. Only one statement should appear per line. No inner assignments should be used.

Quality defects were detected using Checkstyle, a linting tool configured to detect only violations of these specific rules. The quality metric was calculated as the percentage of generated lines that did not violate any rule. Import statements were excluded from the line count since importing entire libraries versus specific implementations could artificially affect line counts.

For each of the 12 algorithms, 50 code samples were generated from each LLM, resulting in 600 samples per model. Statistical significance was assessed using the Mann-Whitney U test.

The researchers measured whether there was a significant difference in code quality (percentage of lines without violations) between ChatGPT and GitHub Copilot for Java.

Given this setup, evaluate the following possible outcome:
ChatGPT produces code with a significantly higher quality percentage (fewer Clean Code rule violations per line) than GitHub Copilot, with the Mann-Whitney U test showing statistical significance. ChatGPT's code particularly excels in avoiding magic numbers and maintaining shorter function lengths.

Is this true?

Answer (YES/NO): NO